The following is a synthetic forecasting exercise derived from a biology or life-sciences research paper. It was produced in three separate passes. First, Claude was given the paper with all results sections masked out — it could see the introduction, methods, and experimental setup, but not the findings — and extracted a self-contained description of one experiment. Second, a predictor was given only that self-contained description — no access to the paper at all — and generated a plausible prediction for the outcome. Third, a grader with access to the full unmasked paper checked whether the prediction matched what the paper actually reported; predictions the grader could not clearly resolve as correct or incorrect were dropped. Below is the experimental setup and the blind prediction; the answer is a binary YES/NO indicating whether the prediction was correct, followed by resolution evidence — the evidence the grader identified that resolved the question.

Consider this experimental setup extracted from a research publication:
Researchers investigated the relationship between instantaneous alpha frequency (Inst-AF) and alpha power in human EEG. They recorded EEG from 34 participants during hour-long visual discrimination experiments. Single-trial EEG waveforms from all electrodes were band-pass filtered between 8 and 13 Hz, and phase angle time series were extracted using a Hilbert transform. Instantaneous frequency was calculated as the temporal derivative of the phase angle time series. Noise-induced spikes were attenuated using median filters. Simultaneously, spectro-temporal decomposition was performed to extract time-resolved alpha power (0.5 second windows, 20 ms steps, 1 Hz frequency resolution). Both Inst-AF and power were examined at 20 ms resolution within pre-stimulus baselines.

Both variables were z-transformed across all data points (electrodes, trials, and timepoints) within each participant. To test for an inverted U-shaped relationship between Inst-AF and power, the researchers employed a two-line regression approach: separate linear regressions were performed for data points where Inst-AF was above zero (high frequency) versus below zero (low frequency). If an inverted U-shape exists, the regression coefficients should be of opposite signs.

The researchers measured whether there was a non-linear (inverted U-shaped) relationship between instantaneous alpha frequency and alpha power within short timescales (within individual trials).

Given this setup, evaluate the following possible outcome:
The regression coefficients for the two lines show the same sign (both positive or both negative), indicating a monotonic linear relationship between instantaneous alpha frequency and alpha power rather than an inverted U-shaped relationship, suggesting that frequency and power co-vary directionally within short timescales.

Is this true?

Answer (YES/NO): NO